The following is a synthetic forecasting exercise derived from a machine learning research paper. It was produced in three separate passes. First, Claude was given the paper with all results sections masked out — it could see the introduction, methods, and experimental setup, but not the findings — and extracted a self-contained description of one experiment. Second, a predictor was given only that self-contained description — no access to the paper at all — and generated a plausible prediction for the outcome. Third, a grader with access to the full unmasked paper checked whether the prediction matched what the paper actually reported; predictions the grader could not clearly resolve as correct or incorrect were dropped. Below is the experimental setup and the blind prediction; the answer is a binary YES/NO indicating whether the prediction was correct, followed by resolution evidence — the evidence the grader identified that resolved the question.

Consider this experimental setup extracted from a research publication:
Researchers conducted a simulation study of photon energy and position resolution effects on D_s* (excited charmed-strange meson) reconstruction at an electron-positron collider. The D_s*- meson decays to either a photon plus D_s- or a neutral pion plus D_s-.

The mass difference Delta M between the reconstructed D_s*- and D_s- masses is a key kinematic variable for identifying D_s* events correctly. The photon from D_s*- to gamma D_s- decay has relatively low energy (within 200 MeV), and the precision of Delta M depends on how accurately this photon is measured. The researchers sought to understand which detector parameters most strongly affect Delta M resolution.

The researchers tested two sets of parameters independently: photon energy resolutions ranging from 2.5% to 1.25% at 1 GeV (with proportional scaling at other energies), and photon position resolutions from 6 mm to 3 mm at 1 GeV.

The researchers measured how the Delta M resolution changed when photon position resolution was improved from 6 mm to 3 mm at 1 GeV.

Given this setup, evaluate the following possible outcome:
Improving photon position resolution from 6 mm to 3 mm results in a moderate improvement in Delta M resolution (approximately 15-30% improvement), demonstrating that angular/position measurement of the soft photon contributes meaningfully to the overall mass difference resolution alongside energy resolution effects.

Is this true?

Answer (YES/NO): NO